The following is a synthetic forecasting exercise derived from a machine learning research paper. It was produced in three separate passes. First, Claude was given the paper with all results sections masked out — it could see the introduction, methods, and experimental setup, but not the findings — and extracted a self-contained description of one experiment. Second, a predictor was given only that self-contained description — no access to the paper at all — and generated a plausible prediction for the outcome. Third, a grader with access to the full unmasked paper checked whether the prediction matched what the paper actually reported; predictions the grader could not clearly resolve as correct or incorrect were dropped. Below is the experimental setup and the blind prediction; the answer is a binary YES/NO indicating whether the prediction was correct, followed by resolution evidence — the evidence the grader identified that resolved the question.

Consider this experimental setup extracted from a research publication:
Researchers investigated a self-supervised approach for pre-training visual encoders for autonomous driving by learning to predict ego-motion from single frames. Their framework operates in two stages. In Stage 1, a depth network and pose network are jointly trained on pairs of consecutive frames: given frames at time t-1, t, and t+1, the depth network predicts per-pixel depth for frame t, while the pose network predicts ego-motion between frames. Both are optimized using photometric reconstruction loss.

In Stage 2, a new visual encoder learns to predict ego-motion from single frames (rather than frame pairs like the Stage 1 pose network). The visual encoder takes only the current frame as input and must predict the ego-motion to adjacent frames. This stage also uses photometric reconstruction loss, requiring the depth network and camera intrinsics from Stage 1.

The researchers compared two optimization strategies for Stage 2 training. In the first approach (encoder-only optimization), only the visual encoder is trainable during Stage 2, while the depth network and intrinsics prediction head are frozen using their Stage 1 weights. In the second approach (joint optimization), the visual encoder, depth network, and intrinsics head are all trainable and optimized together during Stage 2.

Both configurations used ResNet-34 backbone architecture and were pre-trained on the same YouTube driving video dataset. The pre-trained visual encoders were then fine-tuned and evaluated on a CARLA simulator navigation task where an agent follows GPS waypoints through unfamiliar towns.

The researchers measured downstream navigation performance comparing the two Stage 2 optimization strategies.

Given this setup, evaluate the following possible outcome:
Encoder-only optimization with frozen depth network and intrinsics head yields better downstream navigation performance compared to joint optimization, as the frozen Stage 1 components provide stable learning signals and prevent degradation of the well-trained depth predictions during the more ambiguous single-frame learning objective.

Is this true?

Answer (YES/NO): YES